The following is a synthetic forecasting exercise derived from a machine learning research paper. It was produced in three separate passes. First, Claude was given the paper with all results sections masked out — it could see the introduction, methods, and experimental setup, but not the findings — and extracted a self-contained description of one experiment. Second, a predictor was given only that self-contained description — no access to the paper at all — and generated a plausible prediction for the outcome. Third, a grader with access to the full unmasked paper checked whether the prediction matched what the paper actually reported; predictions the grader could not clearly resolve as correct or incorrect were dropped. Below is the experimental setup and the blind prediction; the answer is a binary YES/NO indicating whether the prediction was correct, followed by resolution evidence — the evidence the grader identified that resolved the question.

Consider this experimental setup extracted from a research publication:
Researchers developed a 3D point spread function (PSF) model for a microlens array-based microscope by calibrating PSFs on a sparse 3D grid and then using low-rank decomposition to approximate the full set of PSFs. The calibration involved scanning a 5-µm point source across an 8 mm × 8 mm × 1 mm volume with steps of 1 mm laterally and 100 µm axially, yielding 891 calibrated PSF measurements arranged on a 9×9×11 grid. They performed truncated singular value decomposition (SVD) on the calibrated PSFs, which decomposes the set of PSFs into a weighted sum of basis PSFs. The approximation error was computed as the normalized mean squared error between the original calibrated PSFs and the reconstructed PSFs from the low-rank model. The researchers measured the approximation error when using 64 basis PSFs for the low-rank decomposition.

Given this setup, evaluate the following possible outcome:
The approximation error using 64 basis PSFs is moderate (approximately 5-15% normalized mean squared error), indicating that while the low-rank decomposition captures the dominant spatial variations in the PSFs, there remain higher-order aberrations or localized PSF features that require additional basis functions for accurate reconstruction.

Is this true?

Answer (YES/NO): NO